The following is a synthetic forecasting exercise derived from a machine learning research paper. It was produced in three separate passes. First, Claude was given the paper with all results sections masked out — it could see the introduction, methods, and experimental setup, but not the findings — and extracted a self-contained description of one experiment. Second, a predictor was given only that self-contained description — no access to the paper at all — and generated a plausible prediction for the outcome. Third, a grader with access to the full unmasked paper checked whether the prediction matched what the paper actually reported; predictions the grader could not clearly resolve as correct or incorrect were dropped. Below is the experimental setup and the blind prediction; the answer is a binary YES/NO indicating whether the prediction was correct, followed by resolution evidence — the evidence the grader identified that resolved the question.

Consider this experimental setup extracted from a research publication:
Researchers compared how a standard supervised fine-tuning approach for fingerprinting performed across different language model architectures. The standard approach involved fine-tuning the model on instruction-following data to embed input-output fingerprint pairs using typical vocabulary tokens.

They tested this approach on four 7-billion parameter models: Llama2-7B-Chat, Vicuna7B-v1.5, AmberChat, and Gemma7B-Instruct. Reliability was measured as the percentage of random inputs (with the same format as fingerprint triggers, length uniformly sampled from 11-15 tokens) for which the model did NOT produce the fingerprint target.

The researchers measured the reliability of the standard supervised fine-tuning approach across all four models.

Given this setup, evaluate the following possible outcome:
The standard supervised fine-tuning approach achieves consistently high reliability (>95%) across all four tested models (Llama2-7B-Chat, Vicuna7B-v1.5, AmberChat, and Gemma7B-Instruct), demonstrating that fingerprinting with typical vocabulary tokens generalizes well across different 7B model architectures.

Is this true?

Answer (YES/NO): NO